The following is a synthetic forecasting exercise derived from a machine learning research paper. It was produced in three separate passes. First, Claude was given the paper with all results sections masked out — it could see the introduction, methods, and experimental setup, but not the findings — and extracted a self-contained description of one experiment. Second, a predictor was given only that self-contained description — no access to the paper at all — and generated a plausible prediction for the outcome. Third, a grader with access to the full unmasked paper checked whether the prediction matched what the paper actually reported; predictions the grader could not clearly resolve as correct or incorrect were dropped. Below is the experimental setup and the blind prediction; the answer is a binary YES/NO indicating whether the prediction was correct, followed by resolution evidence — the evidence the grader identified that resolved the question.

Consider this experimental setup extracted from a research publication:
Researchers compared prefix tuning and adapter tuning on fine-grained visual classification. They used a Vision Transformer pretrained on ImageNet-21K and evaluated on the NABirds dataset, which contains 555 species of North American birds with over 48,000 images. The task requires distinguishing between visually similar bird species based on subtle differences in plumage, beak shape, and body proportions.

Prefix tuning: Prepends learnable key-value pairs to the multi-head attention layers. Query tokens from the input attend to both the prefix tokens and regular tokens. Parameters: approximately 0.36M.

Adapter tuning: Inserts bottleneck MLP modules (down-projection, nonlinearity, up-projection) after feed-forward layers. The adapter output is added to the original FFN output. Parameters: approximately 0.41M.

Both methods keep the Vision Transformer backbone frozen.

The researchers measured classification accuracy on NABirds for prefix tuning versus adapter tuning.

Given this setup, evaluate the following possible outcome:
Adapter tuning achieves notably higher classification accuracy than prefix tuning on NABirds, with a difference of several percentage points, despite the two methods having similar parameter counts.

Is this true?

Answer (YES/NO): NO